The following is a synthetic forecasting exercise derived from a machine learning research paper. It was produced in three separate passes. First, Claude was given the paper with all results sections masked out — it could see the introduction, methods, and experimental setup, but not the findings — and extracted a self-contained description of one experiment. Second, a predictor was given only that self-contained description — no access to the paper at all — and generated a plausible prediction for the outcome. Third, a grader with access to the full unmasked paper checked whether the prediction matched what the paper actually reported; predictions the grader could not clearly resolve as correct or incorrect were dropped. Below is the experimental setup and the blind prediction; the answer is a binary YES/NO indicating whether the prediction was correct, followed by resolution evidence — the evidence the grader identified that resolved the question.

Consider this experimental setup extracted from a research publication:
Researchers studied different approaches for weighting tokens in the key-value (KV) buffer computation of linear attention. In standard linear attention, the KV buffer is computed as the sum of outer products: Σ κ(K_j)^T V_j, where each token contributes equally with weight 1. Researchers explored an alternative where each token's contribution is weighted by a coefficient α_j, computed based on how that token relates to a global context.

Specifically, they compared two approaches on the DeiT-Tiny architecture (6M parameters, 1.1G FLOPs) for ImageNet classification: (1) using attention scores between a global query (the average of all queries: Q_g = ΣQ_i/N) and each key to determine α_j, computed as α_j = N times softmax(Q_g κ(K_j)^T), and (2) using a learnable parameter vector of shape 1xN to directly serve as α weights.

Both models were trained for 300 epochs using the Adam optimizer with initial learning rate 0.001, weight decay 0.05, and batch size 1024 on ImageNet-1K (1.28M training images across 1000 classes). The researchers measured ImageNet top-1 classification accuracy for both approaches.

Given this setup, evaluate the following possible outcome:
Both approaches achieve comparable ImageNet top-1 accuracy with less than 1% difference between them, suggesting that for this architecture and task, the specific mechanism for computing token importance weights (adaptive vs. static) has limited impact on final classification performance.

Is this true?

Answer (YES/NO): NO